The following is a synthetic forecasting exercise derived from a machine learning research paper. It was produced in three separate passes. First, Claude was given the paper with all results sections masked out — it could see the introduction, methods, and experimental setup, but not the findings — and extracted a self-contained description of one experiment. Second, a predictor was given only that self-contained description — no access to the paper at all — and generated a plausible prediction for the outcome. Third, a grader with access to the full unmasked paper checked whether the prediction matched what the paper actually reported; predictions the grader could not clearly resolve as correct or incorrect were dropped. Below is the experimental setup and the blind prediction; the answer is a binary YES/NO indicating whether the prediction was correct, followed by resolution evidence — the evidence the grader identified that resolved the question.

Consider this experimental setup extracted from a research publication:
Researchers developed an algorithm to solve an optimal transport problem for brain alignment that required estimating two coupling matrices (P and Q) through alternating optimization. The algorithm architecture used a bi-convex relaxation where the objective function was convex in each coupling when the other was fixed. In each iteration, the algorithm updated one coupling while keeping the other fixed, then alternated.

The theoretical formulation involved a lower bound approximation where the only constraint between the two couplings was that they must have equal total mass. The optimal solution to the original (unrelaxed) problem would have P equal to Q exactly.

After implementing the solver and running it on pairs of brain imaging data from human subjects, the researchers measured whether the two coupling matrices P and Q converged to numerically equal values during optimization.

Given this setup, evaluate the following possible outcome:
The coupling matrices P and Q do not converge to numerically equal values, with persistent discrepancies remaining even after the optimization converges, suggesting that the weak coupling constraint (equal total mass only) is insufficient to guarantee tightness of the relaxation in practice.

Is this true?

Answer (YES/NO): NO